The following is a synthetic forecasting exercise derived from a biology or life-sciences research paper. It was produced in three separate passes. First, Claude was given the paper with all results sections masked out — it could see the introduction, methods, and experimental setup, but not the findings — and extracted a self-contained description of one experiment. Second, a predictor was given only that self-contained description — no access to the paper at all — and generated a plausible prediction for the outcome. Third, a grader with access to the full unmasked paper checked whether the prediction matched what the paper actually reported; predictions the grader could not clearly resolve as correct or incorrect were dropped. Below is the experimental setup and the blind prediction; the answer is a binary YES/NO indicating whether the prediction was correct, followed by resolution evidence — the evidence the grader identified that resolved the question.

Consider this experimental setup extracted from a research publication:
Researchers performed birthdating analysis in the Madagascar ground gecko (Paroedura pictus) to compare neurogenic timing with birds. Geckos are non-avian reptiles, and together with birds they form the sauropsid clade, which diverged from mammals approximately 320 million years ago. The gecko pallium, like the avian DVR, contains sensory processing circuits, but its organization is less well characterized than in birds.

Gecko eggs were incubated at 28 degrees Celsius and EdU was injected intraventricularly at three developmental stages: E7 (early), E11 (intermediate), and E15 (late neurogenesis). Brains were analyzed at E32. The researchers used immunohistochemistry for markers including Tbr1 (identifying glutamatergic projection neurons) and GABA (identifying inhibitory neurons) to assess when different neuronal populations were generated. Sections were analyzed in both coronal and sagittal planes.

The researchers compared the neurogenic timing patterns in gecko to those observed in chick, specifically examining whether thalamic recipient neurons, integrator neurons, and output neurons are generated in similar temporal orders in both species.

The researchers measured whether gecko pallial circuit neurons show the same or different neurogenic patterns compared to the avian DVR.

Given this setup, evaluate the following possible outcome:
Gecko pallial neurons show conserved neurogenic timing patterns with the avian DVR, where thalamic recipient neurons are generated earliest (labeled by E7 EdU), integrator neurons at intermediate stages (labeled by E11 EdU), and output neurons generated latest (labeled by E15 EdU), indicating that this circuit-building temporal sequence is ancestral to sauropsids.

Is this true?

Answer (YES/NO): NO